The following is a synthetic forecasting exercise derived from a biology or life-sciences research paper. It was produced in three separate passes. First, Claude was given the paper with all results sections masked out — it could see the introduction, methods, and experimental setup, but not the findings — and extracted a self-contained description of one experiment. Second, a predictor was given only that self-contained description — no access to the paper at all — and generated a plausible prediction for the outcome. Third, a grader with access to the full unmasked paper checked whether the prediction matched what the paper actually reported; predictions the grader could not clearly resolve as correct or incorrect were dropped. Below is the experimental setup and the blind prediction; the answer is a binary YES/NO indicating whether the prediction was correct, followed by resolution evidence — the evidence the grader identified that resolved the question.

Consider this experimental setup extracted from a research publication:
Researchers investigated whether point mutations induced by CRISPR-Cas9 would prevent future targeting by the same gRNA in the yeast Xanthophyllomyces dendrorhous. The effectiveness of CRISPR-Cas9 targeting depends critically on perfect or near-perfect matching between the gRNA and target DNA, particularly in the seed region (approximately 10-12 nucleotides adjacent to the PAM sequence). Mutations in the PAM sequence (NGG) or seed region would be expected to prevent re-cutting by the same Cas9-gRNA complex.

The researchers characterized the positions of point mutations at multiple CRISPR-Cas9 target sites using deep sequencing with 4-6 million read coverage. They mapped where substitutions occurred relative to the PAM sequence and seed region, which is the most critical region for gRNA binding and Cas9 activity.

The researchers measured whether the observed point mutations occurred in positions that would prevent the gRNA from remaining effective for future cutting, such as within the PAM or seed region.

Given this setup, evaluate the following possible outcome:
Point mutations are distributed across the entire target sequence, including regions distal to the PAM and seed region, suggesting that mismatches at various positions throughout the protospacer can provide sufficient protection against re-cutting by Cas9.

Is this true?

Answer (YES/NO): NO